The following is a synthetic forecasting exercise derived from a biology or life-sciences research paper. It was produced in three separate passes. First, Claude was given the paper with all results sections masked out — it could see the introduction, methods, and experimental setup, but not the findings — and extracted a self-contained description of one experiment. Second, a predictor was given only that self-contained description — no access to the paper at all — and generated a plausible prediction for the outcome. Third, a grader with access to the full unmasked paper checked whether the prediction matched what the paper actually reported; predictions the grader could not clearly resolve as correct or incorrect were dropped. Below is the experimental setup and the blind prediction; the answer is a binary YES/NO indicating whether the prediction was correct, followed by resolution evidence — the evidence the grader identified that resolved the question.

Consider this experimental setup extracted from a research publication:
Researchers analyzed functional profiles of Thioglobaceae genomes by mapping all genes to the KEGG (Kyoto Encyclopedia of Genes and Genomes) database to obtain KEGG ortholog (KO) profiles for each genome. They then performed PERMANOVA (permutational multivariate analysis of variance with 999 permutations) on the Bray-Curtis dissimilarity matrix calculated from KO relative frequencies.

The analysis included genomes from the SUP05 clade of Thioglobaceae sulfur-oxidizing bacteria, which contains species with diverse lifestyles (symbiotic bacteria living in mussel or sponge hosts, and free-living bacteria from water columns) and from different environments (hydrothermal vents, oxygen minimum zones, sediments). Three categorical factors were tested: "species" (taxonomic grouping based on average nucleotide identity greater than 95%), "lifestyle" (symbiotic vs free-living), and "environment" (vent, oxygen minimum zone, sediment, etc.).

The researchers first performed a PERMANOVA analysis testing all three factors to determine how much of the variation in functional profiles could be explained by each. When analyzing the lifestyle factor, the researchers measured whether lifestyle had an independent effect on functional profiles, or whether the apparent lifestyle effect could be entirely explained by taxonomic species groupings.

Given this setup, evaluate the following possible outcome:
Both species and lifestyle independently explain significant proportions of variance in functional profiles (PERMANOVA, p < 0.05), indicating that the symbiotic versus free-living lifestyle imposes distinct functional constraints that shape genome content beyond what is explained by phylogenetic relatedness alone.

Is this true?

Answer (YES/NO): NO